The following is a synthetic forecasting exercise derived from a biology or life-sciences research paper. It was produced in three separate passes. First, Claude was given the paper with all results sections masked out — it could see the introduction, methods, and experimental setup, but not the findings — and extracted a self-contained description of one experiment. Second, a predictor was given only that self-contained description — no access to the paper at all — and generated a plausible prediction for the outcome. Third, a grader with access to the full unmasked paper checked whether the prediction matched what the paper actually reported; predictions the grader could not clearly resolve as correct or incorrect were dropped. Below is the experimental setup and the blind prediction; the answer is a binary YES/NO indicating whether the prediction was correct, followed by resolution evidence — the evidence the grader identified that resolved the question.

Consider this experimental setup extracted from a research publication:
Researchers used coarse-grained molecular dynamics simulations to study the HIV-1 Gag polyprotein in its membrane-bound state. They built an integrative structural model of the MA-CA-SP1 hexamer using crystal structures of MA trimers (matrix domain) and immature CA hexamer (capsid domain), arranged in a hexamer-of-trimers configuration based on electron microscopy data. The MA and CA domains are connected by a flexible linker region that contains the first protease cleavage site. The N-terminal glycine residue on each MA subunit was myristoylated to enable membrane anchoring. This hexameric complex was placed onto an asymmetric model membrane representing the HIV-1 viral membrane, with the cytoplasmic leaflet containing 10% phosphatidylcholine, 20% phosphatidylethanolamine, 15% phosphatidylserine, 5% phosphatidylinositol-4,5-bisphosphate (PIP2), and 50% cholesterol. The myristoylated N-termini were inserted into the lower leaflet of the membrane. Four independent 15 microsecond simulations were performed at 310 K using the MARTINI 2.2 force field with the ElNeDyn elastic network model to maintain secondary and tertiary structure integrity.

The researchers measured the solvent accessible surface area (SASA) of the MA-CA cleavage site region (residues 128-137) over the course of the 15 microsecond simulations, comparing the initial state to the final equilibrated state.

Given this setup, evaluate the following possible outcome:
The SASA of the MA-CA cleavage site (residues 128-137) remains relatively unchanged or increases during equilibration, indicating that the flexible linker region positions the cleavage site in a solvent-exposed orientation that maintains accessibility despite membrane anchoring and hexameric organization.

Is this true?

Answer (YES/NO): NO